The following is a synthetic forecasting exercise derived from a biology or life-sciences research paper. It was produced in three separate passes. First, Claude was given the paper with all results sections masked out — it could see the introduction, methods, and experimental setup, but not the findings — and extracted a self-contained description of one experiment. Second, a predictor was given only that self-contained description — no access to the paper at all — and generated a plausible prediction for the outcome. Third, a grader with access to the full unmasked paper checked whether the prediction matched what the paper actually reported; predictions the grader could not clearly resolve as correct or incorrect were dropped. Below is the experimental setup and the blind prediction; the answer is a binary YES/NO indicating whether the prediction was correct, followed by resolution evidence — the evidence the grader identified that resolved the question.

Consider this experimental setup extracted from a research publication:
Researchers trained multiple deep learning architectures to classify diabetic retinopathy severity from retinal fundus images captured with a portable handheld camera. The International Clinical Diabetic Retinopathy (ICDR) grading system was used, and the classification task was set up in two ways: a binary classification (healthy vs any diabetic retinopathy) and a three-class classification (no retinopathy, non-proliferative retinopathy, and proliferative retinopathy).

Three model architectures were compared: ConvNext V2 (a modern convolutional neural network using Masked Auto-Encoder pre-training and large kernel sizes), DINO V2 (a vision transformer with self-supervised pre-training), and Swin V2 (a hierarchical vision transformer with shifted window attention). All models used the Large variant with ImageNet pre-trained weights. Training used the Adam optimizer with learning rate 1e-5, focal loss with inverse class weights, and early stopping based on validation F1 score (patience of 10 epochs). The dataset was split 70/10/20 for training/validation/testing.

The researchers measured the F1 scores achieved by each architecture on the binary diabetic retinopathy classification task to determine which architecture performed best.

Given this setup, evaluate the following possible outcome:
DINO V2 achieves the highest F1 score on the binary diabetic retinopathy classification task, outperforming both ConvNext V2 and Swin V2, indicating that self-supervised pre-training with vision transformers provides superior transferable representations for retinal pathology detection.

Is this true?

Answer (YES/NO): YES